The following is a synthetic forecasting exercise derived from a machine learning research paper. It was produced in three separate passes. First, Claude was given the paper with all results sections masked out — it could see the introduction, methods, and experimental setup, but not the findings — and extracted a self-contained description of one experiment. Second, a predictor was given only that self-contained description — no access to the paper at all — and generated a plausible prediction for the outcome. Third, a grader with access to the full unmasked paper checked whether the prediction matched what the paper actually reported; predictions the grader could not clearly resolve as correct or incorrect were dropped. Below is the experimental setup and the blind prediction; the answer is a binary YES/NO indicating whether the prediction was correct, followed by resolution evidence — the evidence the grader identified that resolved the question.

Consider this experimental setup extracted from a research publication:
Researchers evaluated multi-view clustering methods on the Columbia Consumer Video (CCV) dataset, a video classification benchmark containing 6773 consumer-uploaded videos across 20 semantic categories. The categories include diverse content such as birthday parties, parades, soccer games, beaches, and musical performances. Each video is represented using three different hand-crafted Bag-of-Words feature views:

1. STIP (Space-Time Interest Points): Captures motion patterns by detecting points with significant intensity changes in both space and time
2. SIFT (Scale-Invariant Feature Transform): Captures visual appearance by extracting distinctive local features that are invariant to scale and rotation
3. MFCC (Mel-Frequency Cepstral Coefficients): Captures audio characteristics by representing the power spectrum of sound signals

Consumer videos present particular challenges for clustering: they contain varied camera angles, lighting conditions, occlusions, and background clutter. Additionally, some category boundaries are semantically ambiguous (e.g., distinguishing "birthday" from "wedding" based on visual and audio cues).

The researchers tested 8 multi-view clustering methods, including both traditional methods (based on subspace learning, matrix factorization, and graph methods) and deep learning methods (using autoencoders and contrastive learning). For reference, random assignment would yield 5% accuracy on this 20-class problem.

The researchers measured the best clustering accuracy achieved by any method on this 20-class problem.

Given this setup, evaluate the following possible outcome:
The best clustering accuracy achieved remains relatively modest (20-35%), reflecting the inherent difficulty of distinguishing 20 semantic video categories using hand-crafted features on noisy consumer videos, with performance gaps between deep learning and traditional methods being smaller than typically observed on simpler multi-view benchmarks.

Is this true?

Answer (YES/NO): YES